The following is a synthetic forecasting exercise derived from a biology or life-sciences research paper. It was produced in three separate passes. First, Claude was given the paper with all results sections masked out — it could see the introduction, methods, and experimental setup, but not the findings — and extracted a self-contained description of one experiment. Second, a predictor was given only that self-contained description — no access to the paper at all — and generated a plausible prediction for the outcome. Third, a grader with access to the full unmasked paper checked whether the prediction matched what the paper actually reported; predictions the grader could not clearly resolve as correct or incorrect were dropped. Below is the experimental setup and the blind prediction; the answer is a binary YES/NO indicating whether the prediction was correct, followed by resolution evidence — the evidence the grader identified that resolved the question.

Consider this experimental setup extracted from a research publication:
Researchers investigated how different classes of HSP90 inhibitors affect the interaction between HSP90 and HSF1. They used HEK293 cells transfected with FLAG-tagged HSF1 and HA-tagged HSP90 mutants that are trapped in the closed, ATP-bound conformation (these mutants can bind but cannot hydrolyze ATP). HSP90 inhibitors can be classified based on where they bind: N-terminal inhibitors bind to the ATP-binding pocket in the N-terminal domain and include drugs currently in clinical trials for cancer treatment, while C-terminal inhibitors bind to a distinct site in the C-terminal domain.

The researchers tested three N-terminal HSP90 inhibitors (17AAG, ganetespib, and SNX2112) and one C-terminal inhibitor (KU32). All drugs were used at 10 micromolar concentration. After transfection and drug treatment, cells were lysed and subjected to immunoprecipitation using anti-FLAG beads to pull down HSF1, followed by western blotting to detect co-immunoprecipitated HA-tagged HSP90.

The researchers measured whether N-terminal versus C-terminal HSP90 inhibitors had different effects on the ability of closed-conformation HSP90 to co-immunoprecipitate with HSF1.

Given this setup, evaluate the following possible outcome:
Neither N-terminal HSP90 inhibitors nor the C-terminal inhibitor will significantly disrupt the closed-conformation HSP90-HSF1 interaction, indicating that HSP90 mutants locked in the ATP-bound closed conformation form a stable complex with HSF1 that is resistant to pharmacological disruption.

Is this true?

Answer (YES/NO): NO